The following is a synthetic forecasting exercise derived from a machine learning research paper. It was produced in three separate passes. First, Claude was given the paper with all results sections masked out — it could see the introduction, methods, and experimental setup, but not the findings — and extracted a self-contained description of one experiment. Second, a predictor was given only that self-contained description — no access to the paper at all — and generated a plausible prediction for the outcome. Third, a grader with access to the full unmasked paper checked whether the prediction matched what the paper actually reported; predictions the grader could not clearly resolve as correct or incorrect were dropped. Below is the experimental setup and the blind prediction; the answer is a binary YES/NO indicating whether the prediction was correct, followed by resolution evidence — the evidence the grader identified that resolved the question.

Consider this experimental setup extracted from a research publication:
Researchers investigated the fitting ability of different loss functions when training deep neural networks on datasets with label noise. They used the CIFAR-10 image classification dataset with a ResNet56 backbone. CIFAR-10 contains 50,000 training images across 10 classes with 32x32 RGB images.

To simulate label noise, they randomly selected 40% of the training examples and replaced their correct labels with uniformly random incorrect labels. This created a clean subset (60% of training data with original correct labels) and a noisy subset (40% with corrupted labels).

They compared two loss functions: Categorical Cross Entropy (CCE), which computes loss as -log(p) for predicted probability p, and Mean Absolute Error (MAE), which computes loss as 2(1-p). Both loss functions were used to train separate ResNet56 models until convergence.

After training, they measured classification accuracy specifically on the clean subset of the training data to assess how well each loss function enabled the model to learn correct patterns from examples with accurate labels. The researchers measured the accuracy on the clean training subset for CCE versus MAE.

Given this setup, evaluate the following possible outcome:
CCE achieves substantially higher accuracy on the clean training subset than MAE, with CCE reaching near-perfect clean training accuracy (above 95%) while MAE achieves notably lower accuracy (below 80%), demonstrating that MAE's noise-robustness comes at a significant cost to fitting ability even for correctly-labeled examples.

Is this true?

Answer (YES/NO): YES